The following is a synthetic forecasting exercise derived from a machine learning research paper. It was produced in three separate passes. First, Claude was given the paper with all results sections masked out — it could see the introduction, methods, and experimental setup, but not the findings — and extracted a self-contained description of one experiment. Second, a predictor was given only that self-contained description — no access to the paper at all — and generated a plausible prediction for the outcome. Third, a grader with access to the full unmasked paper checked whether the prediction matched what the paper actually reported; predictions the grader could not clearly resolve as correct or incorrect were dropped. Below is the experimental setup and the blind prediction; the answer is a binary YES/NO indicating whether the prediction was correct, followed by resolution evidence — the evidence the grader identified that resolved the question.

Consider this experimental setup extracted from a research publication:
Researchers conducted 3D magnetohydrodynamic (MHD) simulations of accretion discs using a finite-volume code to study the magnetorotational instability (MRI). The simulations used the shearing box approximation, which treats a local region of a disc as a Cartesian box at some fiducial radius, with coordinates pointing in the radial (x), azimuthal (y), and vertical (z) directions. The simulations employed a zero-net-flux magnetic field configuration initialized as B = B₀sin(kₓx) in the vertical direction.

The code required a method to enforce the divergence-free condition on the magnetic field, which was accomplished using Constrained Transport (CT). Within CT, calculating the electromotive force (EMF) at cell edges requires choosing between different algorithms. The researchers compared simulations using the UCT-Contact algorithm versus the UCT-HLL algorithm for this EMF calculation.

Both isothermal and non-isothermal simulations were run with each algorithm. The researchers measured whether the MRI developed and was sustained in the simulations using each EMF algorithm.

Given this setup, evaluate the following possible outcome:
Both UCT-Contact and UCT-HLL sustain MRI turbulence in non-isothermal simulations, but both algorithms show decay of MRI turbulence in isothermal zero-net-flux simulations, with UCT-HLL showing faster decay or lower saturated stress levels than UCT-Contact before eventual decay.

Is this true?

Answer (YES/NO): NO